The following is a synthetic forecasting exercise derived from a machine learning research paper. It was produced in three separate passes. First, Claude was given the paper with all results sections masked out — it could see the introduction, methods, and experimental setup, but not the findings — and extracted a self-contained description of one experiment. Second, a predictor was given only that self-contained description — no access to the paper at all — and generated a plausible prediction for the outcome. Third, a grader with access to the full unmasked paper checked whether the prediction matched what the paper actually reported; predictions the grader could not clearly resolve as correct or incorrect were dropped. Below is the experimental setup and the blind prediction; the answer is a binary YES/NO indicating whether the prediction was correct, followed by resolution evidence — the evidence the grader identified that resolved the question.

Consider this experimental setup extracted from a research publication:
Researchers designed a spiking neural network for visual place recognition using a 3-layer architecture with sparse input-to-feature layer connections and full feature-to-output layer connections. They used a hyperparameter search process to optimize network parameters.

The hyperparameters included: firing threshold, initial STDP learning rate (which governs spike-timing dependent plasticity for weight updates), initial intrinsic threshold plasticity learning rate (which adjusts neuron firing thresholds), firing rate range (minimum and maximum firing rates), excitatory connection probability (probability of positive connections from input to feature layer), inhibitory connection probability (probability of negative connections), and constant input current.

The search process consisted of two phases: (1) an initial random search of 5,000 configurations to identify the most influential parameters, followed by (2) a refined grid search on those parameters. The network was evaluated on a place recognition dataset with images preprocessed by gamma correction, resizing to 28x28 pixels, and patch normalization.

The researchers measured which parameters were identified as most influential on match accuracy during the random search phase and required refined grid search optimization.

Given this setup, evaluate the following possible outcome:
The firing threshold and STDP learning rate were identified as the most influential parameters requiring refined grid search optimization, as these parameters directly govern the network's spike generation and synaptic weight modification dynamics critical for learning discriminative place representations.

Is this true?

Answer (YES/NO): NO